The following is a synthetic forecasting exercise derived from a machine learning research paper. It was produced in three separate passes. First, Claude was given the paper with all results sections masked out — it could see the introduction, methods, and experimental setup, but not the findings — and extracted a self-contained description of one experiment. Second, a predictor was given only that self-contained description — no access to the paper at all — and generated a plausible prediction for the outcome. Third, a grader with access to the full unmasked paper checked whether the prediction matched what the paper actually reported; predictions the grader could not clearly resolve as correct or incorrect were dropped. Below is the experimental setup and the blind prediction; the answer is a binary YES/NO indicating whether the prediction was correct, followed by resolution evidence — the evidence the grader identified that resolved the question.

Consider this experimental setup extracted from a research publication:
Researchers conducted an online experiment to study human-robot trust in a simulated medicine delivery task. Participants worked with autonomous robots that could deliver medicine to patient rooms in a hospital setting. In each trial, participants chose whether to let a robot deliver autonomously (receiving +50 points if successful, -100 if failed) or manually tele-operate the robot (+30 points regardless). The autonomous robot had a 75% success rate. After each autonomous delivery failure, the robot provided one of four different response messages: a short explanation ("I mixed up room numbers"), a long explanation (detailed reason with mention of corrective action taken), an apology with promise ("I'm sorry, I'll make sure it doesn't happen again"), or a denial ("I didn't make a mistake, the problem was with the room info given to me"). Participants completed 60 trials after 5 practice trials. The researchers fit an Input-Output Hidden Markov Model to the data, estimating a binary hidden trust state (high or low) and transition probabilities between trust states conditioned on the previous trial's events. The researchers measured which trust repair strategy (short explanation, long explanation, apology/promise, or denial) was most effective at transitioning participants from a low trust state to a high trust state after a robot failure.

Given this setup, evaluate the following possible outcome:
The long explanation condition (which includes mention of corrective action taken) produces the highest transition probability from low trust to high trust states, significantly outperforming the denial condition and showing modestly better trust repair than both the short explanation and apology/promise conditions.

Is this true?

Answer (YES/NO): YES